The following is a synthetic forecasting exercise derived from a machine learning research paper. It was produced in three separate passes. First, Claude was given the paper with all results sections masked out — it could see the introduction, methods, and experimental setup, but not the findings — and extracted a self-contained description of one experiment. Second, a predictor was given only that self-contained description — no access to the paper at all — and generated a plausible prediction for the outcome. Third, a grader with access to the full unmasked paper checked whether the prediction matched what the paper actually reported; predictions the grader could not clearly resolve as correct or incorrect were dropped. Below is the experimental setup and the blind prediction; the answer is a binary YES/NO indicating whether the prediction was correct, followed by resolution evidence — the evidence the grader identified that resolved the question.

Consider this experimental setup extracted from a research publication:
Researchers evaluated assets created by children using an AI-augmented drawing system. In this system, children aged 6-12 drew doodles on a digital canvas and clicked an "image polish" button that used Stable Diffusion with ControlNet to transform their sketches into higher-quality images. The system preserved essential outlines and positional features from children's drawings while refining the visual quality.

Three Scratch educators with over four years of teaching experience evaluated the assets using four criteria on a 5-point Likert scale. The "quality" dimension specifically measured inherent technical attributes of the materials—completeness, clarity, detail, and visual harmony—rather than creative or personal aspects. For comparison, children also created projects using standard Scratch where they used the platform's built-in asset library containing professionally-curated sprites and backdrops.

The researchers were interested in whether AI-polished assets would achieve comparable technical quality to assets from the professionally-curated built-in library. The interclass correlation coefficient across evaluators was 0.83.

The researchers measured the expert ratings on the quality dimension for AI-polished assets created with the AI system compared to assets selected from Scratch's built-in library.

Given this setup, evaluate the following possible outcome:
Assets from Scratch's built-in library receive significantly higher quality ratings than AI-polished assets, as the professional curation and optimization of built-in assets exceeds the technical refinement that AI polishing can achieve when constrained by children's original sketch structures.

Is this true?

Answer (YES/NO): NO